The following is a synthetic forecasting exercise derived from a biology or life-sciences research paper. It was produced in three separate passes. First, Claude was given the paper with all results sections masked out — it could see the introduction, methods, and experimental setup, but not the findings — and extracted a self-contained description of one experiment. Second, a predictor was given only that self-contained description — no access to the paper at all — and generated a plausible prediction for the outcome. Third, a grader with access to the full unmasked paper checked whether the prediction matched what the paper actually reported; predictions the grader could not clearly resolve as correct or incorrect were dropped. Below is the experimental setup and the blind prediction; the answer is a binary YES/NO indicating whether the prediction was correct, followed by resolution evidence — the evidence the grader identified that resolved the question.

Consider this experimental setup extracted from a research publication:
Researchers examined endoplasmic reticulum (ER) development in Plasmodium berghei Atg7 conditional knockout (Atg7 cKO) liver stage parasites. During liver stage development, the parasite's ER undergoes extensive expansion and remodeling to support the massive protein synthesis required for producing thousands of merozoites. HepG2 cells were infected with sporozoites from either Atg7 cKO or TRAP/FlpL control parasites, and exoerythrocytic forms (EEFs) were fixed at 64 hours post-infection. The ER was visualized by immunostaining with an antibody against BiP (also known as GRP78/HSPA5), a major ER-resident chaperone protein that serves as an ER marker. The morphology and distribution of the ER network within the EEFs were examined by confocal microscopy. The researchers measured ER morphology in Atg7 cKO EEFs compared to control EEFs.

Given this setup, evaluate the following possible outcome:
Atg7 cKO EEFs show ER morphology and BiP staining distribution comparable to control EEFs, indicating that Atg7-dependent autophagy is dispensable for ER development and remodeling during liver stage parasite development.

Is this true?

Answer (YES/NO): NO